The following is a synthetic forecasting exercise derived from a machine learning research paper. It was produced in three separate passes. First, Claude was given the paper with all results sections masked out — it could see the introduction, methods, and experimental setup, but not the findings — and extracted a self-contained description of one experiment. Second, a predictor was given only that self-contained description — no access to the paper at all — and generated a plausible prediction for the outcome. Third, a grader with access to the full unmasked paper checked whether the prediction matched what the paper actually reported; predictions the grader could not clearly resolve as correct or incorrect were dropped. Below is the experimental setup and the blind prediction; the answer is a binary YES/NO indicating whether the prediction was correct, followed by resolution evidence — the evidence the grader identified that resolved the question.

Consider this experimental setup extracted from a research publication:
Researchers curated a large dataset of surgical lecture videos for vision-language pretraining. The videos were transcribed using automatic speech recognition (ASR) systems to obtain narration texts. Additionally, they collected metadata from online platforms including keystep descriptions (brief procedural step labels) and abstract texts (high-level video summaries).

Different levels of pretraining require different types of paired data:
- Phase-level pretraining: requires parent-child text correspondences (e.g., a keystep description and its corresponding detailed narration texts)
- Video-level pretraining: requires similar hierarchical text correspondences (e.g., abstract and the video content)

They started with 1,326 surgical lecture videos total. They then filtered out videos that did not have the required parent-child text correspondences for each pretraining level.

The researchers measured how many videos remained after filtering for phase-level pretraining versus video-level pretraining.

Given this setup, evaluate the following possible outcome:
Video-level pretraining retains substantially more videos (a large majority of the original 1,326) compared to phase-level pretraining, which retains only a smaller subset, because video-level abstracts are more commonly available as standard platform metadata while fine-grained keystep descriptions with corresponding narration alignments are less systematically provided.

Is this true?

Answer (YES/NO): NO